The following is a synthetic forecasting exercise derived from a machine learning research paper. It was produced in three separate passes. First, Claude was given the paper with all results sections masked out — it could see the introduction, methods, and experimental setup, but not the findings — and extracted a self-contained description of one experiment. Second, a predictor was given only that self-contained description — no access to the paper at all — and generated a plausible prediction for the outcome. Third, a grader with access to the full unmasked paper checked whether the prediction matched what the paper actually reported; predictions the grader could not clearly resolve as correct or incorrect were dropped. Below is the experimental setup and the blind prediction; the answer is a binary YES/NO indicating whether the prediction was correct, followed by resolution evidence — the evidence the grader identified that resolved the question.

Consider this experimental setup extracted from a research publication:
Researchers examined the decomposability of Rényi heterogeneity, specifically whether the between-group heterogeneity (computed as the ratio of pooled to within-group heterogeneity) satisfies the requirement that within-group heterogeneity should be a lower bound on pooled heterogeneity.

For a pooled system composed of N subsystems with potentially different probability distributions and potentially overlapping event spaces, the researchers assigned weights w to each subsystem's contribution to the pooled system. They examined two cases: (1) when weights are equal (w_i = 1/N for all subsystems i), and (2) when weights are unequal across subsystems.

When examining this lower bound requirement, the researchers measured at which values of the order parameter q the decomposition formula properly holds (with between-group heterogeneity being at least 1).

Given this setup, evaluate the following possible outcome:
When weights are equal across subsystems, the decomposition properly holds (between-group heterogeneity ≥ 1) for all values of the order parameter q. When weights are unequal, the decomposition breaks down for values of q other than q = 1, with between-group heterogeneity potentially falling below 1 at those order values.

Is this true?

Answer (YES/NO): NO